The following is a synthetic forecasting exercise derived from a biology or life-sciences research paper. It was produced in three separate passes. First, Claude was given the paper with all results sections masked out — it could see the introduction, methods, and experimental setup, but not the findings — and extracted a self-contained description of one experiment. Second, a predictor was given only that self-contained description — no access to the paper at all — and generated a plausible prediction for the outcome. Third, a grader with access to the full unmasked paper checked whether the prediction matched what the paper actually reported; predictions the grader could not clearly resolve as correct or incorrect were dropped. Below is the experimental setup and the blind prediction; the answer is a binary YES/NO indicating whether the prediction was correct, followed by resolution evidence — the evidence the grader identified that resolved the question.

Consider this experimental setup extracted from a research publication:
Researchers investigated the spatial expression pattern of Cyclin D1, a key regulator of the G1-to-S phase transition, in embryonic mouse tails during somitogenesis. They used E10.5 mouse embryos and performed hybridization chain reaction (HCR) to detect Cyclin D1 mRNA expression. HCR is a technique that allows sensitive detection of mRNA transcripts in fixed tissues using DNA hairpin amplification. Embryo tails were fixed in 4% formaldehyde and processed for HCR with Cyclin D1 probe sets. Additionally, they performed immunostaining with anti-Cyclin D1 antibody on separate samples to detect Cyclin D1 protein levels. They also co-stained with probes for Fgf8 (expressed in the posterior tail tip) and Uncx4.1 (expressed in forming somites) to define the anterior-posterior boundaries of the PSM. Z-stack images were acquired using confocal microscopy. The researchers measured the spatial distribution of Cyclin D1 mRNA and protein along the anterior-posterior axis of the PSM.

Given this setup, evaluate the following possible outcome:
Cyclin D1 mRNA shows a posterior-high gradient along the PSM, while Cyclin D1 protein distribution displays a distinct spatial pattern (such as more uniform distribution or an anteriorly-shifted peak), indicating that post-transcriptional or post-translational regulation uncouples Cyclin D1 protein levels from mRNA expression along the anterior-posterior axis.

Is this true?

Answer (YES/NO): NO